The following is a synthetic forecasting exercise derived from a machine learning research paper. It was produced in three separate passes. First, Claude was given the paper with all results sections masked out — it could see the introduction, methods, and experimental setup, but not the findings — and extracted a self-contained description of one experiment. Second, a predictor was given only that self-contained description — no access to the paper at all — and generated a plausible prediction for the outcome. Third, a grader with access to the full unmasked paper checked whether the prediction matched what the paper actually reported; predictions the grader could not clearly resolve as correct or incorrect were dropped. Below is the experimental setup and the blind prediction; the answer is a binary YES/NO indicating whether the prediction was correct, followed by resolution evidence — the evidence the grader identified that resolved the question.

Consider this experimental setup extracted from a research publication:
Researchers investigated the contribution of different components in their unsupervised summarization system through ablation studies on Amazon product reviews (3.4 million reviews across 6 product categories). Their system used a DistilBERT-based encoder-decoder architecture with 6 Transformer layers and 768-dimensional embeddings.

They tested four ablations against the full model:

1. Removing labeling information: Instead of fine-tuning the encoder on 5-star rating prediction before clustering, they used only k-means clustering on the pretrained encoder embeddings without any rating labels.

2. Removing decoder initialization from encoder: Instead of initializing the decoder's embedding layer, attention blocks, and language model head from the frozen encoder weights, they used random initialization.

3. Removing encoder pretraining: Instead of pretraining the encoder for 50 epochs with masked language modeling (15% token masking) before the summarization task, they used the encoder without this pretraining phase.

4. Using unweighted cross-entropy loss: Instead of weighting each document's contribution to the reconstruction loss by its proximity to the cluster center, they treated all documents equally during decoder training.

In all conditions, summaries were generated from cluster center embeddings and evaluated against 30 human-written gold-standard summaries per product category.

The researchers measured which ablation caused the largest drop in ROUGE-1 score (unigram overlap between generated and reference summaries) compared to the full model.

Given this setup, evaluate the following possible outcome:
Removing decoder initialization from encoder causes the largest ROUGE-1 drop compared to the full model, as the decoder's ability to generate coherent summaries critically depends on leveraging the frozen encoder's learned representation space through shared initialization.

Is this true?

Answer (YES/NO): NO